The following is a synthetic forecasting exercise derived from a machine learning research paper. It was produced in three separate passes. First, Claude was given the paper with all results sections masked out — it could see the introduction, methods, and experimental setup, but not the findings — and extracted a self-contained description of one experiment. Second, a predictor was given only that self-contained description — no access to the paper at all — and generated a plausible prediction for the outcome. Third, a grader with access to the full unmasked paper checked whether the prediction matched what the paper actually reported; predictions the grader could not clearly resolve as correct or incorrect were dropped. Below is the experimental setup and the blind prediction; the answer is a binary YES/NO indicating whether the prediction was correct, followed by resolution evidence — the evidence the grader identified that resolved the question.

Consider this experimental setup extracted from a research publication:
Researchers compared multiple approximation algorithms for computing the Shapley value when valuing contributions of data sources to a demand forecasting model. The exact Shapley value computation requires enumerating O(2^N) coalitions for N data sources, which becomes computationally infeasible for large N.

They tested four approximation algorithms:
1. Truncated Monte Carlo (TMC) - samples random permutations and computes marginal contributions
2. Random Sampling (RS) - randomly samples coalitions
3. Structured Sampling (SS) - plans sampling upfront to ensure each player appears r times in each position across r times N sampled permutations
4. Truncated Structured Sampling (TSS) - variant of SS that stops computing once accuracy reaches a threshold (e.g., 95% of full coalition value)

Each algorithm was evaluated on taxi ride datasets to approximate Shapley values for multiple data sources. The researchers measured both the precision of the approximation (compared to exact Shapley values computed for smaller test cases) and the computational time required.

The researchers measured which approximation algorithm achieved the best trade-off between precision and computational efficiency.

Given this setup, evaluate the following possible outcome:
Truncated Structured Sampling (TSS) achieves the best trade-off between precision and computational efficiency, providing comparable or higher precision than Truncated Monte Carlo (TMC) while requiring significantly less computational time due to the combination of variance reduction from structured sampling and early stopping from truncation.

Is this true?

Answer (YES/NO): YES